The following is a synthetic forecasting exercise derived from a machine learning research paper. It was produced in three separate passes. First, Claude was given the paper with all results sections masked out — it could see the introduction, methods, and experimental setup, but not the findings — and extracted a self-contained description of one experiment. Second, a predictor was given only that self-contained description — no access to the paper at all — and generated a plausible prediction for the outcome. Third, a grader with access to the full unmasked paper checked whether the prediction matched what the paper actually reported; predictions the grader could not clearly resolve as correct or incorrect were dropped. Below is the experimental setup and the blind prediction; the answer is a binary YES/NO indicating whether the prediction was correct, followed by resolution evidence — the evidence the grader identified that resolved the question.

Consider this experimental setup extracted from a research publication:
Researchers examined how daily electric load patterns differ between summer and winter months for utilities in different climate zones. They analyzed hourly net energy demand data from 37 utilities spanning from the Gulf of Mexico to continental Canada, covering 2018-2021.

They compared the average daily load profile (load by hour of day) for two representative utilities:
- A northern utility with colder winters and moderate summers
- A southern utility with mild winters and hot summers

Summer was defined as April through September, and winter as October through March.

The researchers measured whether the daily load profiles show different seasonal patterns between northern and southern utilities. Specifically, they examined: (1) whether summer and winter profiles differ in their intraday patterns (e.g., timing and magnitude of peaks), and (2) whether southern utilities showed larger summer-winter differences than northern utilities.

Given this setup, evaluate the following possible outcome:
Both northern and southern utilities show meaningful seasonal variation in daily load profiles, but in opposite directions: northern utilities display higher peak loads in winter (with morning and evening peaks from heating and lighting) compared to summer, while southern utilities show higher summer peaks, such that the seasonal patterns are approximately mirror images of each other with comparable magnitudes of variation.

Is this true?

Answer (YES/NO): NO